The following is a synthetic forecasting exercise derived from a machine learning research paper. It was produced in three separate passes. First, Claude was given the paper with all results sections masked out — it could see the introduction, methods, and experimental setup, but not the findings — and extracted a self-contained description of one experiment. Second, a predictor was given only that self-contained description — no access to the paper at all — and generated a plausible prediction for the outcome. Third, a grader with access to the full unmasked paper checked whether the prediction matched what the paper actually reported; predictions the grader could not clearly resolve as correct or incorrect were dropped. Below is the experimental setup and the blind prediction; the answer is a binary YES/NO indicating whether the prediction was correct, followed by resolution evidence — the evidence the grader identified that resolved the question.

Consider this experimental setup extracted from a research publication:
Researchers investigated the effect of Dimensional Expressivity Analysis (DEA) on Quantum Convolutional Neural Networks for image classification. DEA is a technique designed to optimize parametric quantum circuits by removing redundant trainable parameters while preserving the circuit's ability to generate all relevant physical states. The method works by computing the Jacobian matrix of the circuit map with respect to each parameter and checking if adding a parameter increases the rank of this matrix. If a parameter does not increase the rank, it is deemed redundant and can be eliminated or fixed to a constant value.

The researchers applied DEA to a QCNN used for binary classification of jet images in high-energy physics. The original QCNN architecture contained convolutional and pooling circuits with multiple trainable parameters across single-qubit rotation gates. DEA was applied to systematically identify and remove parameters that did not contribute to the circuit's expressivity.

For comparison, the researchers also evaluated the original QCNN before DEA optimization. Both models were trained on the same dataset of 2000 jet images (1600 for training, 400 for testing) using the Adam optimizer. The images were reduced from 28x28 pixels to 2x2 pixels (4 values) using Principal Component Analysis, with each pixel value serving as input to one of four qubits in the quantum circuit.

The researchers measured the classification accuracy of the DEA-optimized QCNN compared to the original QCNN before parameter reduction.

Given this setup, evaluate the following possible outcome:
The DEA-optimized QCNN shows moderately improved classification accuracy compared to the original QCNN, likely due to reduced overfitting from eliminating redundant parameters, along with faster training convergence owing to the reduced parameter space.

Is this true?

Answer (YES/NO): NO